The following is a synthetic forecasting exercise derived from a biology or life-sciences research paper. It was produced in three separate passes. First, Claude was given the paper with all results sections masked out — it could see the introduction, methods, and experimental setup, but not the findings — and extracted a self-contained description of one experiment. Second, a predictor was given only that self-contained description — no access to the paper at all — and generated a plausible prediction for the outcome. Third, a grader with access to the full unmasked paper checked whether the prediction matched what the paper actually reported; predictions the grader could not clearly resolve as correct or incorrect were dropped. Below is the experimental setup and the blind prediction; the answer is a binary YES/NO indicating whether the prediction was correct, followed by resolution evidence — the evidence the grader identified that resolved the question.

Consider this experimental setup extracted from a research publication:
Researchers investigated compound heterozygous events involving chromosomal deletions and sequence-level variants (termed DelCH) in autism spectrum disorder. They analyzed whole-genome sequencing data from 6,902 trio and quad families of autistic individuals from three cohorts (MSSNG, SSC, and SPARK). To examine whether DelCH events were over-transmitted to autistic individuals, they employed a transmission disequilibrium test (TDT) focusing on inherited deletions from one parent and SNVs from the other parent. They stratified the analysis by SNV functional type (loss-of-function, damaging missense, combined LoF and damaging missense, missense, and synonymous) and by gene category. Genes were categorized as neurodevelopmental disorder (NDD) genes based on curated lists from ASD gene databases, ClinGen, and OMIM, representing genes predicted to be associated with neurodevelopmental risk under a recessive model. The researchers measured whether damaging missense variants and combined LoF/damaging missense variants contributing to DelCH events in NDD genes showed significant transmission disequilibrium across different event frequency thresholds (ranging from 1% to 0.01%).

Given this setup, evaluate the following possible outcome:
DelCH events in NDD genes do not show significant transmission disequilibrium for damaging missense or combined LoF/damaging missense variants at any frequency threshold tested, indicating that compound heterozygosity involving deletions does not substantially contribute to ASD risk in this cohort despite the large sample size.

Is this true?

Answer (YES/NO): NO